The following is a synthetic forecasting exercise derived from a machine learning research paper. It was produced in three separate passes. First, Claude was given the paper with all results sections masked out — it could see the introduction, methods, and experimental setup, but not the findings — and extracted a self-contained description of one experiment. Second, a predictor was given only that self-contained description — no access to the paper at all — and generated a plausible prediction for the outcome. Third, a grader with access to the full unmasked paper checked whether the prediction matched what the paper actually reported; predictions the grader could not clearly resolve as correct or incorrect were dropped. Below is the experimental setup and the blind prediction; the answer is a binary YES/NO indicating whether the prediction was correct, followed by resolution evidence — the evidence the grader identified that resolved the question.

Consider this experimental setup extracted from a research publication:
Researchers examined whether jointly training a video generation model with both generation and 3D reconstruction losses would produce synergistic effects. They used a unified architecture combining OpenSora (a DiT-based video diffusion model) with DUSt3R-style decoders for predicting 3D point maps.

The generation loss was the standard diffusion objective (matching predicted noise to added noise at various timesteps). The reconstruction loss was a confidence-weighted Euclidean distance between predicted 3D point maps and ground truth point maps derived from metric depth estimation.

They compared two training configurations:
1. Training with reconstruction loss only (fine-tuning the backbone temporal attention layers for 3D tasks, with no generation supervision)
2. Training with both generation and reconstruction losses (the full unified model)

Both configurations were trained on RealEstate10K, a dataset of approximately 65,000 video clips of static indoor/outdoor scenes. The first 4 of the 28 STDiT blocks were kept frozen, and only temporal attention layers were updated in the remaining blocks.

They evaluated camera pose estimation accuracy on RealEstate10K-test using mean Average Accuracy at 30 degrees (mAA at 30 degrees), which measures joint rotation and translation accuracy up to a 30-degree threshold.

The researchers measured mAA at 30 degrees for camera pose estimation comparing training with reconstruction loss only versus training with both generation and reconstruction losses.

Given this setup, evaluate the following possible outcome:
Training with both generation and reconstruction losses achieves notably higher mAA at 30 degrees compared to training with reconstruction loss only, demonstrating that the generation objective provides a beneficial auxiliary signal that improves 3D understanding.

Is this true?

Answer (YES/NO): NO